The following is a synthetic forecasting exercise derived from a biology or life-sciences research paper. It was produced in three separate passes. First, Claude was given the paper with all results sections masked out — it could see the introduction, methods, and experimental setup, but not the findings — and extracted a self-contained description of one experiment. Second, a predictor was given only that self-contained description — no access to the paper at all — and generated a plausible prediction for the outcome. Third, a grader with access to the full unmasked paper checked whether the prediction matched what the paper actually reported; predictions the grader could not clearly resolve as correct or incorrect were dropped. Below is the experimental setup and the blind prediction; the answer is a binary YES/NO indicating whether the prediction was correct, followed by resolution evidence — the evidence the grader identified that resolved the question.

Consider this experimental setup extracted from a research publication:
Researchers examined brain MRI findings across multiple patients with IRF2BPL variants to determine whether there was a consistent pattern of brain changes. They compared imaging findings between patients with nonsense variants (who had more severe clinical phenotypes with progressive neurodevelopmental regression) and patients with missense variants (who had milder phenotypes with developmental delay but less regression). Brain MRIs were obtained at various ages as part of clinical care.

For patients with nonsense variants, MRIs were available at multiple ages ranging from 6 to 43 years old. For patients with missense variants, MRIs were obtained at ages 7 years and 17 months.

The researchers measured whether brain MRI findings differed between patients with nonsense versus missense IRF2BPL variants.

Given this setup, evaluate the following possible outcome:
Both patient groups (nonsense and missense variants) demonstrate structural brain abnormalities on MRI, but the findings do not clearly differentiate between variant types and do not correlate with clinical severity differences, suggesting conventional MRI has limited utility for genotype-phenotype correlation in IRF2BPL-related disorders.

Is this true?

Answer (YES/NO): NO